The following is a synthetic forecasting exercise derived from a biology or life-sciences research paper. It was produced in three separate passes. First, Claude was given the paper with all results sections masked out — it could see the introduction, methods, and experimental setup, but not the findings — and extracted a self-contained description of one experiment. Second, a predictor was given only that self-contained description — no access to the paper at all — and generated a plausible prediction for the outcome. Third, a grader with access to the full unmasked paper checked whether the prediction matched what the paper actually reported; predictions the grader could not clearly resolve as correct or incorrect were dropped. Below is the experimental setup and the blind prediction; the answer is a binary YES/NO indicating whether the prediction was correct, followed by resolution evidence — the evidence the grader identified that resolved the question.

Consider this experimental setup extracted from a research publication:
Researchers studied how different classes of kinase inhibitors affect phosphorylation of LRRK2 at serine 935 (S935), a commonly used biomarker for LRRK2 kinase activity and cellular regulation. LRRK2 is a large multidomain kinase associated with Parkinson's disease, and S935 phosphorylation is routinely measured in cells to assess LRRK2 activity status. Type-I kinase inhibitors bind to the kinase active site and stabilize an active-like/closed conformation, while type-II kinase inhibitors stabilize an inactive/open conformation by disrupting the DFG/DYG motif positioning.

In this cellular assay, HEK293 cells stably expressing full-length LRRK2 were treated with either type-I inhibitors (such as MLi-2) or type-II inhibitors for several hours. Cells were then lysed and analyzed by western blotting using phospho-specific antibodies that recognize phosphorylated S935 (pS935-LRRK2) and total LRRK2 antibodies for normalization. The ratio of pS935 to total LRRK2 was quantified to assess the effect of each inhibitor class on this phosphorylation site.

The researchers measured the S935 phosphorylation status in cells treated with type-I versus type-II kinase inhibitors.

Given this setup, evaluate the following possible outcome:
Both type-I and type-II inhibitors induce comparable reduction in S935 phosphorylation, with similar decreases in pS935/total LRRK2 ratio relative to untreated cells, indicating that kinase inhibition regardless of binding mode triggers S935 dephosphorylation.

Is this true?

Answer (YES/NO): NO